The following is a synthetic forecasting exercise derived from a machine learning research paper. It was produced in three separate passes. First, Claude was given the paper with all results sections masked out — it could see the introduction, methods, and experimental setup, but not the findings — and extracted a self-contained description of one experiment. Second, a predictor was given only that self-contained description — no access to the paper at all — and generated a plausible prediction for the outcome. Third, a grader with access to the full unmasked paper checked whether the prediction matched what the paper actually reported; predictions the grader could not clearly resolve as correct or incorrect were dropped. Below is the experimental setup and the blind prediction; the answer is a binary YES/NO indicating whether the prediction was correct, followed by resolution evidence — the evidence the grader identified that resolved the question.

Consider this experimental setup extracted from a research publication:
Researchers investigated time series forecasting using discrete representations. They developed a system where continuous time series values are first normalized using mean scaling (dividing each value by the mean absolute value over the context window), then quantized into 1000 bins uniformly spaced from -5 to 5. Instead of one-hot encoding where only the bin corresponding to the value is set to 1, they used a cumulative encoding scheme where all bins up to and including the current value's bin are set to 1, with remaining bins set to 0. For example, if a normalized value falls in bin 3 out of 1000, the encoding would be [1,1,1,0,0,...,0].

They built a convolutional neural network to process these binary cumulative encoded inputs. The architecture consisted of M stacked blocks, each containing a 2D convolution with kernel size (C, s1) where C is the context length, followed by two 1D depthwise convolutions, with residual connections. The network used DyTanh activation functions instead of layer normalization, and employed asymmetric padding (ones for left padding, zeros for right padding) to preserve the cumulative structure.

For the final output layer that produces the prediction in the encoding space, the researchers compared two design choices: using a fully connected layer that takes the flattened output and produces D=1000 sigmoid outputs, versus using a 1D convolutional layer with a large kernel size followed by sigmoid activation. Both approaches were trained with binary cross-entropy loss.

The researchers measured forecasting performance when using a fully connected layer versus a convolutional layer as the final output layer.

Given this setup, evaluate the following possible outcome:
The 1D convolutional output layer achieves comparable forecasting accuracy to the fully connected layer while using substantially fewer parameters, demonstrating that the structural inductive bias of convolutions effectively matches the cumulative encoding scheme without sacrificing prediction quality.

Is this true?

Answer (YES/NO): NO